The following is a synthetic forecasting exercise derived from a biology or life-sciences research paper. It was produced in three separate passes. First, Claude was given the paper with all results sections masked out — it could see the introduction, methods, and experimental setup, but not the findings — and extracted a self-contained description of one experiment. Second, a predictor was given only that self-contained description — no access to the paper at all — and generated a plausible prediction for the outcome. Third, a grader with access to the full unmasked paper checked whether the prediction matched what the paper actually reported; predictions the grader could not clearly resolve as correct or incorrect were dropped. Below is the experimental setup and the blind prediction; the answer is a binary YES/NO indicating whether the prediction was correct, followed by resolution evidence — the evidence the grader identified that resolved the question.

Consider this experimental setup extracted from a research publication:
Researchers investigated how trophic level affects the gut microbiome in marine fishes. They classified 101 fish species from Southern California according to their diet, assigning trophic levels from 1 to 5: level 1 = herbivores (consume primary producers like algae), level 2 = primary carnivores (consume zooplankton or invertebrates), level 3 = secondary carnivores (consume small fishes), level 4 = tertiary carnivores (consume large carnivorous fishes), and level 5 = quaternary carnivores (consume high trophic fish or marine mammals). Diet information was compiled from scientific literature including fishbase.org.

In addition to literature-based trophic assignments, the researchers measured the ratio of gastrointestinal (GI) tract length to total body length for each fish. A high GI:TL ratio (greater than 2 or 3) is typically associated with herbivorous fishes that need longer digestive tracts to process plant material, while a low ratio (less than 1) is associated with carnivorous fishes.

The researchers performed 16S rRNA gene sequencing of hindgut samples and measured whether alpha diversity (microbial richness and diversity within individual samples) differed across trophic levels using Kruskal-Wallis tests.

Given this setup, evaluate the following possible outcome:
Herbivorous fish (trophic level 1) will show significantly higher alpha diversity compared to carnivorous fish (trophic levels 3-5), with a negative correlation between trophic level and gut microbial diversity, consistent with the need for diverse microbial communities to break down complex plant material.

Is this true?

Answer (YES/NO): NO